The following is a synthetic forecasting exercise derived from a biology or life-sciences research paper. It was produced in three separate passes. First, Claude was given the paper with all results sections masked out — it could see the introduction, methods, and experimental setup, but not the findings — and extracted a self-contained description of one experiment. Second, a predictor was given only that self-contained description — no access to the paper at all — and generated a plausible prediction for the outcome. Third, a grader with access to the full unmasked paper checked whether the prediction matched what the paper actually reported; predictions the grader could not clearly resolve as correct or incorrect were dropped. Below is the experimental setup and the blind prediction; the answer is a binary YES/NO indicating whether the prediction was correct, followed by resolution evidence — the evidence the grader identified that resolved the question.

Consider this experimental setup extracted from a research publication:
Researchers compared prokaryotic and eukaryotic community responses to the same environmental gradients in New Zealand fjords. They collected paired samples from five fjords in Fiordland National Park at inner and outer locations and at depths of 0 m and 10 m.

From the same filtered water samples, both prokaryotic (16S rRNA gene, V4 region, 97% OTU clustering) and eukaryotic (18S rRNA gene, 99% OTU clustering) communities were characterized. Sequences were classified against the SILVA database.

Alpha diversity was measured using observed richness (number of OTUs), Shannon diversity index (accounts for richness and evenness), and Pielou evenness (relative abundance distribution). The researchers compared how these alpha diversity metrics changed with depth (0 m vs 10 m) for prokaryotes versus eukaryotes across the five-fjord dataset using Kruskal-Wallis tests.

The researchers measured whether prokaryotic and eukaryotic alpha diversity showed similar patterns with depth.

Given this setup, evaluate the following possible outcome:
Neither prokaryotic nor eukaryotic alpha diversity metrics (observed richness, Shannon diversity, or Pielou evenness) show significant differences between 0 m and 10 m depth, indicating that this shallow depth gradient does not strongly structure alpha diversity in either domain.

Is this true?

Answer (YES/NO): NO